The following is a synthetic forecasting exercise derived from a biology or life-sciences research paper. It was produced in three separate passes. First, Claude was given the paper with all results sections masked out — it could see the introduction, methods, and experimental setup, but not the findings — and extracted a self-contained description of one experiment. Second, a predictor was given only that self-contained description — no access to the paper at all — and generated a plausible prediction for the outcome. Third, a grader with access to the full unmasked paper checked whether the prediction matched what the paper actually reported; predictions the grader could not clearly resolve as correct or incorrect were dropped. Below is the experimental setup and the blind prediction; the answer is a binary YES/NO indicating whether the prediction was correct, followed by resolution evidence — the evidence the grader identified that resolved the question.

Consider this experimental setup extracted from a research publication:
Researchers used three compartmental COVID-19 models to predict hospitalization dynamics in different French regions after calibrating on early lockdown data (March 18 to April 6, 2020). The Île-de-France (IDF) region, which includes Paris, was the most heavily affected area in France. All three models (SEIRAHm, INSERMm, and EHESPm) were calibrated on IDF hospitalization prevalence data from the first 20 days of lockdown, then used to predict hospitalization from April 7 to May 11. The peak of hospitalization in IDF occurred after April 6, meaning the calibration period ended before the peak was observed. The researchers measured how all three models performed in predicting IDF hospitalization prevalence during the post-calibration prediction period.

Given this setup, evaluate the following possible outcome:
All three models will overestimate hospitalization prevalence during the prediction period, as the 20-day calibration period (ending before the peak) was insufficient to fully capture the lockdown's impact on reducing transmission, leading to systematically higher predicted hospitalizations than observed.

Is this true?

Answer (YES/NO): YES